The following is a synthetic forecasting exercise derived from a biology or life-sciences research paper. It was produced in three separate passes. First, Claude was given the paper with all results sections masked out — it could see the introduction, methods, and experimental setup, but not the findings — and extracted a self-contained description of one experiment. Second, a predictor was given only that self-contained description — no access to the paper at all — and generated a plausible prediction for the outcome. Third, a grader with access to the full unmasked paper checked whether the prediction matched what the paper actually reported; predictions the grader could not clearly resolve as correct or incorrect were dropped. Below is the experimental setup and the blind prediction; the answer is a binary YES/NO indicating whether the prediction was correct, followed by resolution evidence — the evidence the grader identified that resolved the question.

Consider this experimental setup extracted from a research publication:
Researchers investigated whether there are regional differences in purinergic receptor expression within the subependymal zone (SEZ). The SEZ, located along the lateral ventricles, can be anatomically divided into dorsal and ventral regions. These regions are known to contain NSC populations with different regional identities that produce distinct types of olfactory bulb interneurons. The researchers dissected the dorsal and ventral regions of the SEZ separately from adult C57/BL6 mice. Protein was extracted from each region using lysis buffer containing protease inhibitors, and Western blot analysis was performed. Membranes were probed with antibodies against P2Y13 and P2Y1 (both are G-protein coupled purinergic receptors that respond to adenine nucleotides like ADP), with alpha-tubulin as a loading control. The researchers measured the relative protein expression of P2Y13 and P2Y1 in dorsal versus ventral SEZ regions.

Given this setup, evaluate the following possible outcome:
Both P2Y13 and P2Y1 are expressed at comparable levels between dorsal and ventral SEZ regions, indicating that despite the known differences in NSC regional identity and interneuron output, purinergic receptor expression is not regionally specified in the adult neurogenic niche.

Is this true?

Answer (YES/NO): NO